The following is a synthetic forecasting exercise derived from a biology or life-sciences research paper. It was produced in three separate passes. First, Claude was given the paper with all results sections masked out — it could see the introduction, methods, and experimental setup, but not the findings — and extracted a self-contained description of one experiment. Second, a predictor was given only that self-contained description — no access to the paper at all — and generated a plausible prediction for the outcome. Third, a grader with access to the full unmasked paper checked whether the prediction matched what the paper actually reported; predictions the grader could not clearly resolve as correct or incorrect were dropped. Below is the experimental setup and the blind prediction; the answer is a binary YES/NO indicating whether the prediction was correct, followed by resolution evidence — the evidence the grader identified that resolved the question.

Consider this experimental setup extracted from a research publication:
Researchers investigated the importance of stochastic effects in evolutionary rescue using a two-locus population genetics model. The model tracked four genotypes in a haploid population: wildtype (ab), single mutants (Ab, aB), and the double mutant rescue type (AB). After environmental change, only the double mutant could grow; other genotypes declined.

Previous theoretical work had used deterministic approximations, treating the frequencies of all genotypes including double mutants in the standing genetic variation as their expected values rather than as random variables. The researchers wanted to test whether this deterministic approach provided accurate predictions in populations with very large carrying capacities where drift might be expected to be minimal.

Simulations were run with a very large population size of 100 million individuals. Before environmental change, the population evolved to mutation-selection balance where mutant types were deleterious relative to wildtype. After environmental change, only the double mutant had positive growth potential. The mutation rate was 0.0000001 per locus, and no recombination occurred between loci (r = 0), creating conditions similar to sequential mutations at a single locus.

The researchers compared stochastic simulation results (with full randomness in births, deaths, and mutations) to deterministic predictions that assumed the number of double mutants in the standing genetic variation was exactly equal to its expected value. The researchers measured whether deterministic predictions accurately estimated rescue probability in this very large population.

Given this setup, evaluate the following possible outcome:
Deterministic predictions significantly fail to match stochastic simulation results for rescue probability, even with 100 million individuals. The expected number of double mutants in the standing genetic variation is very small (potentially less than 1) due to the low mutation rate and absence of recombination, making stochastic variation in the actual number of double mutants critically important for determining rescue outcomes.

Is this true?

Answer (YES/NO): YES